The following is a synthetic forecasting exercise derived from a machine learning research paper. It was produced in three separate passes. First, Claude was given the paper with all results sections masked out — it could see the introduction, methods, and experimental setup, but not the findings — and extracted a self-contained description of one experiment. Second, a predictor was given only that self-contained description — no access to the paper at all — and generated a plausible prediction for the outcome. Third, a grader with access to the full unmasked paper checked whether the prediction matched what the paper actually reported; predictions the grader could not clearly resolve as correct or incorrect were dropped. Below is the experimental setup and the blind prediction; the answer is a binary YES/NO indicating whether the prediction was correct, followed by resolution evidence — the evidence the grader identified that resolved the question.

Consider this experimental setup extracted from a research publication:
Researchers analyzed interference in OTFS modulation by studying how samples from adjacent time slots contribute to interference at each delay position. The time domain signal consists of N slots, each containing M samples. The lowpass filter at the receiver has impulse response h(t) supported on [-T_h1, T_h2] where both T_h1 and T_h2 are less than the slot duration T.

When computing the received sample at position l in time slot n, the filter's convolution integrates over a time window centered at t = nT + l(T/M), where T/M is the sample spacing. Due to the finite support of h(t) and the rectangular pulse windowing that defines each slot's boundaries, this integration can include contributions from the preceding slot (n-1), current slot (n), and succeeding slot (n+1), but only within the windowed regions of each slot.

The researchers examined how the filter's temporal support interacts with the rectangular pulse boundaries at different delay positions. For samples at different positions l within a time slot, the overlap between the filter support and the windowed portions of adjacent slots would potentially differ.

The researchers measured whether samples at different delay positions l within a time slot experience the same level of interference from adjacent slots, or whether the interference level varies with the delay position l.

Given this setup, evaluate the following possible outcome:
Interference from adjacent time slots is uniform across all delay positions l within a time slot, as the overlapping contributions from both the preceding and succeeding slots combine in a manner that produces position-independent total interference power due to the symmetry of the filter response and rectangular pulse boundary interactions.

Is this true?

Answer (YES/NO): NO